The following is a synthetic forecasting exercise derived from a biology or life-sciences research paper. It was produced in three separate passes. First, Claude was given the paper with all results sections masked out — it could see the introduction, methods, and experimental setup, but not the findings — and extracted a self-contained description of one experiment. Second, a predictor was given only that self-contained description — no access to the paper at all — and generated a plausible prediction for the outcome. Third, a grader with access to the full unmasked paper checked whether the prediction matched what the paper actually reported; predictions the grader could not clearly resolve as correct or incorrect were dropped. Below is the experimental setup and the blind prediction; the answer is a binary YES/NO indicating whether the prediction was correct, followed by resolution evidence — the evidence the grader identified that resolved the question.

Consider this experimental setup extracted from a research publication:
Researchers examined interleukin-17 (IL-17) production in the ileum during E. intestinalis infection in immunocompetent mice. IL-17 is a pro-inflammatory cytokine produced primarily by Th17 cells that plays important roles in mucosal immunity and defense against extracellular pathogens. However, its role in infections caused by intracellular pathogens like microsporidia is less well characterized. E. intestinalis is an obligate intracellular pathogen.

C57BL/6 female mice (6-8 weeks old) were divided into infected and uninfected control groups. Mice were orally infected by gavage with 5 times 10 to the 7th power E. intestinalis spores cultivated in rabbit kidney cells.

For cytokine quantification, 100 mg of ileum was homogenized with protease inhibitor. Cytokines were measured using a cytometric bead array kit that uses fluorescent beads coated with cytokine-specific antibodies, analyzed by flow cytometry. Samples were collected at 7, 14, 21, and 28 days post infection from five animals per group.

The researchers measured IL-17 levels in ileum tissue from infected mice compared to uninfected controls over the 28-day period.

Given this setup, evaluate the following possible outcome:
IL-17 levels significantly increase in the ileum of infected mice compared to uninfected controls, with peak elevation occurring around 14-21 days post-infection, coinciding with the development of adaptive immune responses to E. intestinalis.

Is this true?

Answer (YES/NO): NO